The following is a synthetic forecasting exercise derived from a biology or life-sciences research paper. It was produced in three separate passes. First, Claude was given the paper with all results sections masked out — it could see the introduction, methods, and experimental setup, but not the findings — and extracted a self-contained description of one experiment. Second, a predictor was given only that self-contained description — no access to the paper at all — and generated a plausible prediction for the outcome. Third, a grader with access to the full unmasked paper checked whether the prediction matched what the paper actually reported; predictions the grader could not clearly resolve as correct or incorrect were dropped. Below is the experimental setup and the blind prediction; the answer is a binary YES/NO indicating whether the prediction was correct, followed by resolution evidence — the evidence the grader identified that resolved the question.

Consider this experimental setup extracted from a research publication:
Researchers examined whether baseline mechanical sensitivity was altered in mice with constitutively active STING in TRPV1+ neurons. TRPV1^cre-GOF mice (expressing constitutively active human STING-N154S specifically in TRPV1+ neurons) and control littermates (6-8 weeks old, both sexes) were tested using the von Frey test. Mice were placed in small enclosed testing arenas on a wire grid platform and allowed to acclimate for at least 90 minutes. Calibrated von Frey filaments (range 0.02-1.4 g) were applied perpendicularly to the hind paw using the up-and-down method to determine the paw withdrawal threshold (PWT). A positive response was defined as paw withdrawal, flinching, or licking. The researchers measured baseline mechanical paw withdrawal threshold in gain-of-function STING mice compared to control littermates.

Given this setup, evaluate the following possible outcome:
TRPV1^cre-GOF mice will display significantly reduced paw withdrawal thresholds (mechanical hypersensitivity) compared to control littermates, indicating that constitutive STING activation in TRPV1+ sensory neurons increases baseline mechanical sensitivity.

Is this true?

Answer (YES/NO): NO